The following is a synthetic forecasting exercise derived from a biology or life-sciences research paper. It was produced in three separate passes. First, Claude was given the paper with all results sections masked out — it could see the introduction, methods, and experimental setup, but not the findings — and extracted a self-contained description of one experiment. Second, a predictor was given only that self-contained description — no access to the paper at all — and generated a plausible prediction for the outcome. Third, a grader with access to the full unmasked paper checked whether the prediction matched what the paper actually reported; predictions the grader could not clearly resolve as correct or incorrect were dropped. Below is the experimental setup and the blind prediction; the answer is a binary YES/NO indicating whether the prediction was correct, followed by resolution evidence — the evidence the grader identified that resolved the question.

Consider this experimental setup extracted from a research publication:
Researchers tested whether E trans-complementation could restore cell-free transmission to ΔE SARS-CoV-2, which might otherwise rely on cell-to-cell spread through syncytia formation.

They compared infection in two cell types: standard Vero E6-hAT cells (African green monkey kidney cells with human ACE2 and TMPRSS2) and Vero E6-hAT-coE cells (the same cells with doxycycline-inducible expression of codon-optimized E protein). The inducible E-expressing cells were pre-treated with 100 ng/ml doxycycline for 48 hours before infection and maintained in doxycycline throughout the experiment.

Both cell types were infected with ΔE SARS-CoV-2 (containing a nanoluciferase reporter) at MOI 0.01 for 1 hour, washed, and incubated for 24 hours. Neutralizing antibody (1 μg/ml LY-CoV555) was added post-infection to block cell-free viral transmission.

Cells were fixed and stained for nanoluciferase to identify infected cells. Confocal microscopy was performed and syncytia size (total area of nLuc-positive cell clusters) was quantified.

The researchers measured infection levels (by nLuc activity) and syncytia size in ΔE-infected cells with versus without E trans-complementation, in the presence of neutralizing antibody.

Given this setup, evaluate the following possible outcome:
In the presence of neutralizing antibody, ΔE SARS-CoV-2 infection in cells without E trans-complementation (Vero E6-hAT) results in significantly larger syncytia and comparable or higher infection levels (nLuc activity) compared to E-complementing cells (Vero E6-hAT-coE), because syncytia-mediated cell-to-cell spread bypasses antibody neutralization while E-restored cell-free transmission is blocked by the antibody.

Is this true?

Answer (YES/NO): NO